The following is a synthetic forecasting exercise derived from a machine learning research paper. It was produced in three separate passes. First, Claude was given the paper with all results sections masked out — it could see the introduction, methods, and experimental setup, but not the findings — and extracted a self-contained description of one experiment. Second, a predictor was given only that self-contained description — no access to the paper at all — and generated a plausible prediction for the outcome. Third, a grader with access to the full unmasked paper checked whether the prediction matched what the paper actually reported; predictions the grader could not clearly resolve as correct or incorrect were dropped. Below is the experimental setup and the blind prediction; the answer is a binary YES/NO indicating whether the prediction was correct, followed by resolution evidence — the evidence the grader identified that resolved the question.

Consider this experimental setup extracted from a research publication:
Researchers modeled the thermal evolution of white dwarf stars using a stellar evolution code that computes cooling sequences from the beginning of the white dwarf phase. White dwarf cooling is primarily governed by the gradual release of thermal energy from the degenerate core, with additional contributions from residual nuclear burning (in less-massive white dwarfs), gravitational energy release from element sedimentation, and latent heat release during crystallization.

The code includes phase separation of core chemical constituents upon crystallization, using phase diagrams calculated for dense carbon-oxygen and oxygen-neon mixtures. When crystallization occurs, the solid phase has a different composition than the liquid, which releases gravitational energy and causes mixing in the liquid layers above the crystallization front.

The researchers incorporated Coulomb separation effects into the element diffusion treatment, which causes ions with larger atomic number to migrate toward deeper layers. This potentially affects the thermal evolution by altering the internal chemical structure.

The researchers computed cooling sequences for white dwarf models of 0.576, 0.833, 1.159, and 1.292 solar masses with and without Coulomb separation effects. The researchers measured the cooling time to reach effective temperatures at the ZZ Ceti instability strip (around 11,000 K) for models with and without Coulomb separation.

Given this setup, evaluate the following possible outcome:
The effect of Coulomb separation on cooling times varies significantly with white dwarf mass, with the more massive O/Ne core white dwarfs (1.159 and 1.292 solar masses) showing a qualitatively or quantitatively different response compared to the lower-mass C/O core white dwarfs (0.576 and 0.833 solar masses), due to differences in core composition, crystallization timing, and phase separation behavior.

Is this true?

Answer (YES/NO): NO